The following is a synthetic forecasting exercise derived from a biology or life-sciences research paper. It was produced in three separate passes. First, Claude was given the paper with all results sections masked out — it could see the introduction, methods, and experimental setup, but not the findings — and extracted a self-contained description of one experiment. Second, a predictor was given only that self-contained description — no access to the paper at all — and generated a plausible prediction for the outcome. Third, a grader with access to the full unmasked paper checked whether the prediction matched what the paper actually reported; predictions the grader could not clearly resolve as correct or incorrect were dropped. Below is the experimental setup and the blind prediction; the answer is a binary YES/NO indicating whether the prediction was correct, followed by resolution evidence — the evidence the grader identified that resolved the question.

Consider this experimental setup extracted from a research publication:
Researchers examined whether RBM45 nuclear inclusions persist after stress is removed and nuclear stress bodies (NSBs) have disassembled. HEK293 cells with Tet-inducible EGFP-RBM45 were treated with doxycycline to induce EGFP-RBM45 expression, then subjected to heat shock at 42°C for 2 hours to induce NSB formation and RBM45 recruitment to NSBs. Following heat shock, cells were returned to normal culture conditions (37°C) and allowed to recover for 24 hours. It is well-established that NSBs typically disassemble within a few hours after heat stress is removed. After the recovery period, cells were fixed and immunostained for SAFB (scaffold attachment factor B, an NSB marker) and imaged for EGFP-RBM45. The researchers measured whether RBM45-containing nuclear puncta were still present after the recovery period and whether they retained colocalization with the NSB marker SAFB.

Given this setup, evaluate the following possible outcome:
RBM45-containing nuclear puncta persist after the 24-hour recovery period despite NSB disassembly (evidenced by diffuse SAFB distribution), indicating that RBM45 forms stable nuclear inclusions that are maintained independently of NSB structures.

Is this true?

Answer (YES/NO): NO